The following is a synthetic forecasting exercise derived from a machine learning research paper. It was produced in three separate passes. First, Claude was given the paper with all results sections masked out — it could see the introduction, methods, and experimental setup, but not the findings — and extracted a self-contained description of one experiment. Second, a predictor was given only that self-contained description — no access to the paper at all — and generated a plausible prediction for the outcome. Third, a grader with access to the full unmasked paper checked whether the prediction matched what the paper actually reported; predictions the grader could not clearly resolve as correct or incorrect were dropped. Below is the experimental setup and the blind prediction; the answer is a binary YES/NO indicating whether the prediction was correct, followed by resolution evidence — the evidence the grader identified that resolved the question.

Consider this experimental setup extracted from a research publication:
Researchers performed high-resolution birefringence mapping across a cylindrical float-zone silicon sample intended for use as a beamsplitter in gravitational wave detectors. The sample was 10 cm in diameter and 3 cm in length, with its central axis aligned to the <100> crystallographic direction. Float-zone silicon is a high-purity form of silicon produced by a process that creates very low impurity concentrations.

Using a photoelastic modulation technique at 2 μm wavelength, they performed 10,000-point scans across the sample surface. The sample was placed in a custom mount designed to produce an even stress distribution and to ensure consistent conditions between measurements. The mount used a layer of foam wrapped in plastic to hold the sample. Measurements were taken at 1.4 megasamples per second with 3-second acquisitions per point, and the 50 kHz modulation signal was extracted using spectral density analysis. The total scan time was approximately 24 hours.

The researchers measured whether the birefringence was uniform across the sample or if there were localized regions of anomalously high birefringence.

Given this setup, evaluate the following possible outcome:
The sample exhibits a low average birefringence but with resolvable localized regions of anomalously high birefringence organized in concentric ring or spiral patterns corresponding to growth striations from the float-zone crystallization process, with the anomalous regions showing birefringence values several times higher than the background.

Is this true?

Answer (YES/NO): NO